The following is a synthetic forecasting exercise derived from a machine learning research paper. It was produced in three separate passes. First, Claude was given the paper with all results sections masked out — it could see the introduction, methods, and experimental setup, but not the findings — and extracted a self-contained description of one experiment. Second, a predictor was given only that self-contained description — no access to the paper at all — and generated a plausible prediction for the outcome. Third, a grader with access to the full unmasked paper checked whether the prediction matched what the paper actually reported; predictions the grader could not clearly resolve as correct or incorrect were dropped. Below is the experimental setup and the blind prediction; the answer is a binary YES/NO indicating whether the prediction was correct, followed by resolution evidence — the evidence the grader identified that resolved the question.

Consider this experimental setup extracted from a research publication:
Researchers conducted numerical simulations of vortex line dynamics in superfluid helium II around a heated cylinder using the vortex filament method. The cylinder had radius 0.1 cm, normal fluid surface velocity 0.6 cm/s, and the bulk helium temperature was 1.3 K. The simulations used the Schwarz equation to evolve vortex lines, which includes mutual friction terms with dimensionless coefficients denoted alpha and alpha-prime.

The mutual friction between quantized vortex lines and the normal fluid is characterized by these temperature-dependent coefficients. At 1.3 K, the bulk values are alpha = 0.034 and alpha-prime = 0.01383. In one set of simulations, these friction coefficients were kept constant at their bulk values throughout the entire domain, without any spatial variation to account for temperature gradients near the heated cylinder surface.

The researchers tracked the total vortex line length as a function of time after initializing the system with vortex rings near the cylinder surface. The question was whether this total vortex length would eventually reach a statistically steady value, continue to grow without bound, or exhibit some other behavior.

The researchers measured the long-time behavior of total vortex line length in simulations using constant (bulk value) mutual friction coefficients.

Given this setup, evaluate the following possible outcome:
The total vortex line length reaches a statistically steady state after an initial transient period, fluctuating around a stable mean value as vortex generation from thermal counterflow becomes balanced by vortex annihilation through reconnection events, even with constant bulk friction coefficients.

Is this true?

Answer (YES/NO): NO